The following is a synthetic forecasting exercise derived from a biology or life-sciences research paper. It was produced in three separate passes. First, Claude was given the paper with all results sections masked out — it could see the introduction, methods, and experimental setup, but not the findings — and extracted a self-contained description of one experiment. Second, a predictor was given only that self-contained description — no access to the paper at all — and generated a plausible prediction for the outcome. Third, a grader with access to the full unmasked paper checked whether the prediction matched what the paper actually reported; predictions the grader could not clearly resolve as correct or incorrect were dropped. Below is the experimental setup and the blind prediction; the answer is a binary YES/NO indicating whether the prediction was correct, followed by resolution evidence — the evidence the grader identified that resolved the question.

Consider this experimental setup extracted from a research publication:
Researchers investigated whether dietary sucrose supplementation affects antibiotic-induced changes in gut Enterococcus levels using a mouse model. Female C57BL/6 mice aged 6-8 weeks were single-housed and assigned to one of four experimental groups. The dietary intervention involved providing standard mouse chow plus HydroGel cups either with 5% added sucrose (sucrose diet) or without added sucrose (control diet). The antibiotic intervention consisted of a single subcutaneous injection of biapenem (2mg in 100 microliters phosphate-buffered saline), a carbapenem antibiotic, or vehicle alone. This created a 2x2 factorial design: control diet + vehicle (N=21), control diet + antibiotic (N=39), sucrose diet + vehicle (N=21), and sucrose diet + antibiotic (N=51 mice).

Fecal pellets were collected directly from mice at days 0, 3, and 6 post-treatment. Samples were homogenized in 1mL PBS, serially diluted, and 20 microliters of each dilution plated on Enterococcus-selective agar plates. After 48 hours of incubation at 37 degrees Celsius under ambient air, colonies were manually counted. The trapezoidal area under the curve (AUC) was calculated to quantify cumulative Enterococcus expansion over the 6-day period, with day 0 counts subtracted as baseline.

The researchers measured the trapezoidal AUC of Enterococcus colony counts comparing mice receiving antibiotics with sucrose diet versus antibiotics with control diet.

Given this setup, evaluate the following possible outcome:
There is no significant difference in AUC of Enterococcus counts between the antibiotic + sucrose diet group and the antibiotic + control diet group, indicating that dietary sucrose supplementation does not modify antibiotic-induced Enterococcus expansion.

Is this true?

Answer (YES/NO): NO